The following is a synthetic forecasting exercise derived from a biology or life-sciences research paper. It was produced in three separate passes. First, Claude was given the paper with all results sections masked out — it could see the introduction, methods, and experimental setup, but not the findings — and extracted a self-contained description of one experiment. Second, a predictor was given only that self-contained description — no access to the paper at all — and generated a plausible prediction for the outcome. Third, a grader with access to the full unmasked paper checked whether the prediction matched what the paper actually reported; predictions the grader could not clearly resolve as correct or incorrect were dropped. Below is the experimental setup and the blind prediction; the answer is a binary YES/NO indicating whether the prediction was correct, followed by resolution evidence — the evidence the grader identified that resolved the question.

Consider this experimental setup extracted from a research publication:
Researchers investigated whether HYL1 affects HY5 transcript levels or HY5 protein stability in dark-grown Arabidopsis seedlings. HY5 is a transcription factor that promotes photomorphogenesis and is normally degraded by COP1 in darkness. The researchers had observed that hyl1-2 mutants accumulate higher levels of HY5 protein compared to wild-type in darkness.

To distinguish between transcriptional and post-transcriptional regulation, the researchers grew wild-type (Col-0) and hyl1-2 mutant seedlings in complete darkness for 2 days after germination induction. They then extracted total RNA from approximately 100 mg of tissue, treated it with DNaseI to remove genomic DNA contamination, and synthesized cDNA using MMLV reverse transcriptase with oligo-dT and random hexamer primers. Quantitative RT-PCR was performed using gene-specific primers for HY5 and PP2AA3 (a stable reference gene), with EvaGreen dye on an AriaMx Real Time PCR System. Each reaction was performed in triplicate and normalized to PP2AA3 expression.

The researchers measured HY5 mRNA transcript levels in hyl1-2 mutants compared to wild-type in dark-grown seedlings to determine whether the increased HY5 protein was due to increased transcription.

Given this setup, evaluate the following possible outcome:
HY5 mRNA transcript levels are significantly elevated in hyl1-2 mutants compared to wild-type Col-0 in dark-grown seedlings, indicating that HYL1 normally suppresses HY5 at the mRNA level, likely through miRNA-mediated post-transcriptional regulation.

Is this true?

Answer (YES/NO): NO